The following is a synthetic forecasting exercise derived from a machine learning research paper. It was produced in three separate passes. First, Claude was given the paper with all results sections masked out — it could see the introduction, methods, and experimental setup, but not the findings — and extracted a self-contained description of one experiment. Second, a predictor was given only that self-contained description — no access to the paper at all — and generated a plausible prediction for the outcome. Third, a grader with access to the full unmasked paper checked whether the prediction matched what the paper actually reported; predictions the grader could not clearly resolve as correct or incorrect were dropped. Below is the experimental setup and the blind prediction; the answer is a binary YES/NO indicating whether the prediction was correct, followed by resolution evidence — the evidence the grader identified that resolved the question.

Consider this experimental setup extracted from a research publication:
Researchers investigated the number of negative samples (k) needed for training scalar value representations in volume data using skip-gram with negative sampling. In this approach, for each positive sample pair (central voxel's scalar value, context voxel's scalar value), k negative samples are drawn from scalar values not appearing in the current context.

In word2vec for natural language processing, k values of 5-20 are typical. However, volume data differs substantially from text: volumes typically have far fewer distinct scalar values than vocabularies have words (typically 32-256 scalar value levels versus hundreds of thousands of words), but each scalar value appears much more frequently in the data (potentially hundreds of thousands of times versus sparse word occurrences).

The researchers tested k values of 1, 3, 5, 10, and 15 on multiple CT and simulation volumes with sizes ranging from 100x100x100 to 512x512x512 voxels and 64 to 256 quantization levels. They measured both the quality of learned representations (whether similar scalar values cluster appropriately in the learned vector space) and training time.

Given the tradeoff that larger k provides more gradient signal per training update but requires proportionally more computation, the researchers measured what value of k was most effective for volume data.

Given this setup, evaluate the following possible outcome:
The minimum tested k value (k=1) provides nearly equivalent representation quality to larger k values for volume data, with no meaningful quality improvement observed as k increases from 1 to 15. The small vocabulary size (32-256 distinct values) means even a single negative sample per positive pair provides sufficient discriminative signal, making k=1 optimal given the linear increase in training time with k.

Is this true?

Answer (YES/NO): NO